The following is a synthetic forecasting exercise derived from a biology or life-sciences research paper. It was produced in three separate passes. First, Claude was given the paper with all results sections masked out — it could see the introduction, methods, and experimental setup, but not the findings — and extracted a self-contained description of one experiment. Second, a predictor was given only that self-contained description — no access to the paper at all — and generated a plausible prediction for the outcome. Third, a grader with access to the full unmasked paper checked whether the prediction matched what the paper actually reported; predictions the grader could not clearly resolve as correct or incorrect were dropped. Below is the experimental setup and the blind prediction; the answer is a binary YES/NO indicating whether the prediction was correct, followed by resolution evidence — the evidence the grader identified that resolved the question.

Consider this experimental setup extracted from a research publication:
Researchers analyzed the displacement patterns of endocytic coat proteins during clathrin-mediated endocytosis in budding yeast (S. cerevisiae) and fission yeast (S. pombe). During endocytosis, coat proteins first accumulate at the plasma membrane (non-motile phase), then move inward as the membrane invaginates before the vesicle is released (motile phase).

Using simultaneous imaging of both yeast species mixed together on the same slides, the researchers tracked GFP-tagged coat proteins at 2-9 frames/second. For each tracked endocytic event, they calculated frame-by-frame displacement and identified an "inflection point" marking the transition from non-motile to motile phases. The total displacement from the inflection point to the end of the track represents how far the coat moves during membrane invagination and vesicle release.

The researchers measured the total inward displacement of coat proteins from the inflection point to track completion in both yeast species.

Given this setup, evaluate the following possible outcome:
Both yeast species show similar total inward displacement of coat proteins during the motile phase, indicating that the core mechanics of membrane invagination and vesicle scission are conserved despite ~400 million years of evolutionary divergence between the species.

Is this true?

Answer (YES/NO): NO